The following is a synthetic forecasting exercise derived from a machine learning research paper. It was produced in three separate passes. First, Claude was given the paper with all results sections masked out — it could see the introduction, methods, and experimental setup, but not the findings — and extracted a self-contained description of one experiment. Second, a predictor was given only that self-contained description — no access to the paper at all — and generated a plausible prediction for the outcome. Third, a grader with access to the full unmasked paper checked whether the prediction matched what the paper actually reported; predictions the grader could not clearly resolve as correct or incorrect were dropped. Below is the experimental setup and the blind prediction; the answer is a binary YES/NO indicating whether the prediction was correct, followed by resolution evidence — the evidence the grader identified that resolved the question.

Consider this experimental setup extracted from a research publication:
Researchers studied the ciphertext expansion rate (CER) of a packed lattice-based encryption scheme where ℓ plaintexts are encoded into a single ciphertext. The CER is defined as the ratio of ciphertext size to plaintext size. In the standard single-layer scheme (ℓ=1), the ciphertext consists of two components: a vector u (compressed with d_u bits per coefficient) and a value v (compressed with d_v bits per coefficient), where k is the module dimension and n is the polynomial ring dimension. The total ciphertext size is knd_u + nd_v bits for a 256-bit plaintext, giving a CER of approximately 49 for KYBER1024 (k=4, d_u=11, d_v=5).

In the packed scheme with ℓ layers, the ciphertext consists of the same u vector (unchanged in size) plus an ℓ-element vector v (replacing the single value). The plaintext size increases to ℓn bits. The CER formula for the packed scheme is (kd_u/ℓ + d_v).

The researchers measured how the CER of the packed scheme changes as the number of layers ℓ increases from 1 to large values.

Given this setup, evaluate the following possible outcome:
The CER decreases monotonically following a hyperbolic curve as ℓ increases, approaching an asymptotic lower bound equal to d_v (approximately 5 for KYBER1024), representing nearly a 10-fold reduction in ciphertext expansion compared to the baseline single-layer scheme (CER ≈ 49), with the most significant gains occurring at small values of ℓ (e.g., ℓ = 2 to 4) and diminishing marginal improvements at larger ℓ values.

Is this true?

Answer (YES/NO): YES